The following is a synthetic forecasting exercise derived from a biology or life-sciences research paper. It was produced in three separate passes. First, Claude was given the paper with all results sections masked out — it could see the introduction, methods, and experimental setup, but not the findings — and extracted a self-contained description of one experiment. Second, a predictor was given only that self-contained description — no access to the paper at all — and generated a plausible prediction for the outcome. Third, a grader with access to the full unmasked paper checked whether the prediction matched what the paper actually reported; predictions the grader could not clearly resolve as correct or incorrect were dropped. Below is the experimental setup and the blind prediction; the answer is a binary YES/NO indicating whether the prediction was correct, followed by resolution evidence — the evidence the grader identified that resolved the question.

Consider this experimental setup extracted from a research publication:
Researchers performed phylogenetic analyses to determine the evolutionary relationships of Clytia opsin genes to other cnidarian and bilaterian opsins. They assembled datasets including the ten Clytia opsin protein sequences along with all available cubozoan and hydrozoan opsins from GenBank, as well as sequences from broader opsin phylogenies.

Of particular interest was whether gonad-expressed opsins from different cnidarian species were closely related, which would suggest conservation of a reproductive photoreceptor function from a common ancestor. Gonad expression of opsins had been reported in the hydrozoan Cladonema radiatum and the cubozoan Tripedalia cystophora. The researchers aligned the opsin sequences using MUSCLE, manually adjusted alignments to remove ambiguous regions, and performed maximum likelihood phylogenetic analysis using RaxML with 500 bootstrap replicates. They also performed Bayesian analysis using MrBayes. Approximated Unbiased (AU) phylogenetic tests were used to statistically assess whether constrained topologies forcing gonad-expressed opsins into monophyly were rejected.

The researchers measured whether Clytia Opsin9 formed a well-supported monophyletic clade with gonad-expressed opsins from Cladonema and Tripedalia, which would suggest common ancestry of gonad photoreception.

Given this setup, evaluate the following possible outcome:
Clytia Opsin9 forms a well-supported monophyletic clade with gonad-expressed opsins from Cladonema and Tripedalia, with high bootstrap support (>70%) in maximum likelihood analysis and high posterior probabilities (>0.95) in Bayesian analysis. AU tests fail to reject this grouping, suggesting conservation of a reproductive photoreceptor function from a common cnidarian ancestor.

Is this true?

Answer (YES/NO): NO